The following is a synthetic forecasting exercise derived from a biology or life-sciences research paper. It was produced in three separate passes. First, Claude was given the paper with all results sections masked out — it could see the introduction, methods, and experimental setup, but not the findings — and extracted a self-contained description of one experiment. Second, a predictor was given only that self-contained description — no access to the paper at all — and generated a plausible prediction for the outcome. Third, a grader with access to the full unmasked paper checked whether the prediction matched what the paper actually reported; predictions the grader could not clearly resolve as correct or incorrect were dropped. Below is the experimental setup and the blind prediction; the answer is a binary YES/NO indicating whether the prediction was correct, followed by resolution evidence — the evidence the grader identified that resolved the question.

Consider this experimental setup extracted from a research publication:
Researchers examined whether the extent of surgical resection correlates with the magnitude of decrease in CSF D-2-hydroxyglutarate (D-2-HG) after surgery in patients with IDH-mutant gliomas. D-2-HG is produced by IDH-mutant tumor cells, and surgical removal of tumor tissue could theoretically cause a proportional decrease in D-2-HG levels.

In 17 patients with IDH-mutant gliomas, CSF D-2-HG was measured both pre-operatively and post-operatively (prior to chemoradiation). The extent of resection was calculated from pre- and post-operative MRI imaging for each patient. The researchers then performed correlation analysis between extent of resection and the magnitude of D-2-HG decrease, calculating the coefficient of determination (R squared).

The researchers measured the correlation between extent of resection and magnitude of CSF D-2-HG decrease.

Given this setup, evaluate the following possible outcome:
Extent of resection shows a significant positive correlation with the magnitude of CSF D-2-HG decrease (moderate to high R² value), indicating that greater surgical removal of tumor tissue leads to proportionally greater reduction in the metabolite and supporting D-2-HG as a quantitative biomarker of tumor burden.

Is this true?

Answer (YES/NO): NO